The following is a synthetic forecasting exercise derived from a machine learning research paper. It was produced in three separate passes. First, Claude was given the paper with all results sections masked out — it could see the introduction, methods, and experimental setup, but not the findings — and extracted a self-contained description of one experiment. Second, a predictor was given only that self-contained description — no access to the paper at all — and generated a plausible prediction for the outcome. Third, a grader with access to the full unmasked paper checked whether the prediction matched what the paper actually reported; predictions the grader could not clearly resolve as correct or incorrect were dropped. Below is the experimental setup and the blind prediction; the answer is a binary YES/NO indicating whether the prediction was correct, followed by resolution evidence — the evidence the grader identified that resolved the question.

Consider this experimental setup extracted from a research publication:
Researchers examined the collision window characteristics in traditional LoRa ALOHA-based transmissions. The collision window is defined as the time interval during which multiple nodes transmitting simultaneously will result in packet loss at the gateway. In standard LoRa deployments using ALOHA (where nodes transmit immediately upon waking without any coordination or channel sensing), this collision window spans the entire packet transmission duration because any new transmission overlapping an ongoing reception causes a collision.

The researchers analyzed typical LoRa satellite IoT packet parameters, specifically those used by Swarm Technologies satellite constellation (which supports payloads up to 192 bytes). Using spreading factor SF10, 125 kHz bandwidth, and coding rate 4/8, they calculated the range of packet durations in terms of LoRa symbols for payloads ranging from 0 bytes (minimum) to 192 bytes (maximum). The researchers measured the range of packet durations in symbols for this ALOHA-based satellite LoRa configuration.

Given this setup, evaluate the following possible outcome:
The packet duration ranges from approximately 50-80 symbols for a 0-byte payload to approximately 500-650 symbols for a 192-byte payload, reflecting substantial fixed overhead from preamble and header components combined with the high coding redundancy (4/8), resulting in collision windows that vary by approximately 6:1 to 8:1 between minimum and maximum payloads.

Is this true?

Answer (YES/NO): NO